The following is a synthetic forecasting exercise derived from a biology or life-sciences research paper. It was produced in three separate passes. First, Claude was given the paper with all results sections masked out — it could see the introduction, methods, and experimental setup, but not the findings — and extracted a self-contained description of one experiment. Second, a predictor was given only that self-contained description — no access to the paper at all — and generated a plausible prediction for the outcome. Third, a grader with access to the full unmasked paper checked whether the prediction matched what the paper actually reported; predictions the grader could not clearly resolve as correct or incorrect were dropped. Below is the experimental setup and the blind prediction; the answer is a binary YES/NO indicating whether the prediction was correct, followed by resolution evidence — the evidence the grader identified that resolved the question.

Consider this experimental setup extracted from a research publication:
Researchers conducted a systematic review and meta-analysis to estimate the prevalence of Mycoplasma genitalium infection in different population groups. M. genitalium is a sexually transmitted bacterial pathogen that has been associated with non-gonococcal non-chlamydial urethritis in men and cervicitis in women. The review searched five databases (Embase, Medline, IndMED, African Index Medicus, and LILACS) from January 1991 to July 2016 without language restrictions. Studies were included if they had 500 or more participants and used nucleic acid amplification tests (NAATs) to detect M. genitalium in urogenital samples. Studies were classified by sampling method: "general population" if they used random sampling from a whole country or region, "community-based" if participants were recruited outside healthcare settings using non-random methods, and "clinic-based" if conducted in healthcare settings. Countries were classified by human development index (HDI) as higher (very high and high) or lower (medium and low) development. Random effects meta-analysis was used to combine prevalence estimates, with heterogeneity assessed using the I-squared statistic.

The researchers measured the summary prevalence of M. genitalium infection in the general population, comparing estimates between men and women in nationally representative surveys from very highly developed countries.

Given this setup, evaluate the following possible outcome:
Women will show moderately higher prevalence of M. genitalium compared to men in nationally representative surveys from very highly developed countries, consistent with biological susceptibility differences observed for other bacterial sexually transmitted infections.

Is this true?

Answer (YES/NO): NO